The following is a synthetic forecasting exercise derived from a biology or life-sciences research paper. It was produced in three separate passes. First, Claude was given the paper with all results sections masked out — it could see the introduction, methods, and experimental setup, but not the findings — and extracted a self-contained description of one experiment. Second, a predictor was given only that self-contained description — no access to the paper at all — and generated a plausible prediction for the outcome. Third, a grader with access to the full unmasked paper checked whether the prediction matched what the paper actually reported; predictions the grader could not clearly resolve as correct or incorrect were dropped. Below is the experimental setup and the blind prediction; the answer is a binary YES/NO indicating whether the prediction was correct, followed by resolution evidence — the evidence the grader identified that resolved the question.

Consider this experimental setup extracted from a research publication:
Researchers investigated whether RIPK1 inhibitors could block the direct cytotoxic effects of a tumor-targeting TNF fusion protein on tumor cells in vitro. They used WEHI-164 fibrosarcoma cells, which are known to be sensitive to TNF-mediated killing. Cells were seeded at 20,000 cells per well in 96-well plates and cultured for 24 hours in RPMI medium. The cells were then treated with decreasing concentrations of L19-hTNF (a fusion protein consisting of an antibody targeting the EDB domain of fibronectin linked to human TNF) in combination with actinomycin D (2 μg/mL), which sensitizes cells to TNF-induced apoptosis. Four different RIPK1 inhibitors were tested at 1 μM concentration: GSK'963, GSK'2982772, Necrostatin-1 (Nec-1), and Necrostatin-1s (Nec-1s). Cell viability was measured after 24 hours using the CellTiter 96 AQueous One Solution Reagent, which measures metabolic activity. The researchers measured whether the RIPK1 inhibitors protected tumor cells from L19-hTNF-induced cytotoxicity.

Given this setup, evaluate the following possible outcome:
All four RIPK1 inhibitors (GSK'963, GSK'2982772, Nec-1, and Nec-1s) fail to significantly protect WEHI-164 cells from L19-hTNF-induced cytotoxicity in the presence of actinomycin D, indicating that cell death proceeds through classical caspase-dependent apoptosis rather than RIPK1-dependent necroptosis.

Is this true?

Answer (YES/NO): NO